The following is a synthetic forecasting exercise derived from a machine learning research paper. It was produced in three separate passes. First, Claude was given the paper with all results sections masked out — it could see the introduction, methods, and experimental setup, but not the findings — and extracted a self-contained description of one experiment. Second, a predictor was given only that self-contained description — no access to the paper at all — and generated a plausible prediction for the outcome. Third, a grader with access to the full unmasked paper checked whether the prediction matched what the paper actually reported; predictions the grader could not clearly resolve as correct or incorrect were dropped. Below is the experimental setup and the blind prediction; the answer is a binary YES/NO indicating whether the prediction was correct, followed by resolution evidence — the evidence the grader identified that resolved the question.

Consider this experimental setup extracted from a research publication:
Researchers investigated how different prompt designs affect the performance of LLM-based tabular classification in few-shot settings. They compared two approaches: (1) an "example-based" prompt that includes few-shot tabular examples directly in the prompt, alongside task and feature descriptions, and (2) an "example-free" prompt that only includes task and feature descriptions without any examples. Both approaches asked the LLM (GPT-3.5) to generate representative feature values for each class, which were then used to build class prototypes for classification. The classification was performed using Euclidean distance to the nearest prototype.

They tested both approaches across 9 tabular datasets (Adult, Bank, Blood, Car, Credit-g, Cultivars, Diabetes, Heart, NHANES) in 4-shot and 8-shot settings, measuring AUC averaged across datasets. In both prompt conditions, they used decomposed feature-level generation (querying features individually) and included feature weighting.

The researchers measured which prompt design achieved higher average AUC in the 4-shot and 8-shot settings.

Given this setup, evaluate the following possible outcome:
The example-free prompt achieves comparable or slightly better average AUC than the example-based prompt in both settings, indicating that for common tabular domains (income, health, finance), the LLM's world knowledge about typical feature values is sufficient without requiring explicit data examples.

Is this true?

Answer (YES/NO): NO